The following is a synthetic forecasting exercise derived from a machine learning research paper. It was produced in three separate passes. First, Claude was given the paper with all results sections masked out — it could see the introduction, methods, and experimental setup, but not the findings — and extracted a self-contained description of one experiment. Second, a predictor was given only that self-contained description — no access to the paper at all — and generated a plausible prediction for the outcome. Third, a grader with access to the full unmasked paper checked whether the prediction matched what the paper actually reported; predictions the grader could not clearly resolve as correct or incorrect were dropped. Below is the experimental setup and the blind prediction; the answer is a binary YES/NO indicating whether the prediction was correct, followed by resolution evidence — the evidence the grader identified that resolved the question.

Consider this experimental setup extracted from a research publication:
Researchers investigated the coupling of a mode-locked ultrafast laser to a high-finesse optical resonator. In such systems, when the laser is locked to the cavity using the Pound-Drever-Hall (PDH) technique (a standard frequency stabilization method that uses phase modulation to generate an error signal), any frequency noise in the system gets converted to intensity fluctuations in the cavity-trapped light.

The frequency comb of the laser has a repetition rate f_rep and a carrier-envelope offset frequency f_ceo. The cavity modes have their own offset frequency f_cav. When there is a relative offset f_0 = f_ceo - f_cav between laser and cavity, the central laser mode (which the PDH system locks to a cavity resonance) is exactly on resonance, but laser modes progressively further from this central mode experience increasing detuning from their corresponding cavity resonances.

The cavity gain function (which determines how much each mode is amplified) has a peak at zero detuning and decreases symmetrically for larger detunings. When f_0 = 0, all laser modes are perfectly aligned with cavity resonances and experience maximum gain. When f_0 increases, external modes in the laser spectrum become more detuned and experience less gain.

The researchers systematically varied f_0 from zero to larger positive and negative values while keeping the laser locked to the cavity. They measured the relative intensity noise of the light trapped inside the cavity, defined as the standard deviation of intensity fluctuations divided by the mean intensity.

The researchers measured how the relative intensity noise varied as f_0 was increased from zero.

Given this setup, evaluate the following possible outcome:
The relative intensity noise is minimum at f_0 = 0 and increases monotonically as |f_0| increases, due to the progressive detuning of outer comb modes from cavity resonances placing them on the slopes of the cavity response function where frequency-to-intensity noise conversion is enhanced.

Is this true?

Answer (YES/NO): NO